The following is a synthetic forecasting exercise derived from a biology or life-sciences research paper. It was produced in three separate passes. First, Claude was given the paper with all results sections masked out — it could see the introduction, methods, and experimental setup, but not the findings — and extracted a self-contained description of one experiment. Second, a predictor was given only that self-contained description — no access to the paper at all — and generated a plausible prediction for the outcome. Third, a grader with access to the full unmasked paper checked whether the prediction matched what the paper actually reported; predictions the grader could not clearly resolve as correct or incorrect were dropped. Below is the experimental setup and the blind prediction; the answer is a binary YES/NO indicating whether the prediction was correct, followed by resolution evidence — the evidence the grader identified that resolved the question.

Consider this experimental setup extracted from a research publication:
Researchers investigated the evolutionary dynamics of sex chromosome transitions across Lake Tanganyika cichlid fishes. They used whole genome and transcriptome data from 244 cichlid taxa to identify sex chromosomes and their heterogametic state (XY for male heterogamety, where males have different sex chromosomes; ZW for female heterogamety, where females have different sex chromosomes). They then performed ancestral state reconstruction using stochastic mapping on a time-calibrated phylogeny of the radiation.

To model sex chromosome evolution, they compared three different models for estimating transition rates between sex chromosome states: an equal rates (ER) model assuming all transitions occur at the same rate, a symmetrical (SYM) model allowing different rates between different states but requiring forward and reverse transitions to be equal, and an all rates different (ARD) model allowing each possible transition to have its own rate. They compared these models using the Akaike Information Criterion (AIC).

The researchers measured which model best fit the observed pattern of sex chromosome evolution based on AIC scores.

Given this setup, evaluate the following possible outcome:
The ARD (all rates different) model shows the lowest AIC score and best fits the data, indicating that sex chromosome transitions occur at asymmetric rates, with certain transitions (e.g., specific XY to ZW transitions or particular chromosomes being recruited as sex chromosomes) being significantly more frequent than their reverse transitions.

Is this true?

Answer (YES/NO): YES